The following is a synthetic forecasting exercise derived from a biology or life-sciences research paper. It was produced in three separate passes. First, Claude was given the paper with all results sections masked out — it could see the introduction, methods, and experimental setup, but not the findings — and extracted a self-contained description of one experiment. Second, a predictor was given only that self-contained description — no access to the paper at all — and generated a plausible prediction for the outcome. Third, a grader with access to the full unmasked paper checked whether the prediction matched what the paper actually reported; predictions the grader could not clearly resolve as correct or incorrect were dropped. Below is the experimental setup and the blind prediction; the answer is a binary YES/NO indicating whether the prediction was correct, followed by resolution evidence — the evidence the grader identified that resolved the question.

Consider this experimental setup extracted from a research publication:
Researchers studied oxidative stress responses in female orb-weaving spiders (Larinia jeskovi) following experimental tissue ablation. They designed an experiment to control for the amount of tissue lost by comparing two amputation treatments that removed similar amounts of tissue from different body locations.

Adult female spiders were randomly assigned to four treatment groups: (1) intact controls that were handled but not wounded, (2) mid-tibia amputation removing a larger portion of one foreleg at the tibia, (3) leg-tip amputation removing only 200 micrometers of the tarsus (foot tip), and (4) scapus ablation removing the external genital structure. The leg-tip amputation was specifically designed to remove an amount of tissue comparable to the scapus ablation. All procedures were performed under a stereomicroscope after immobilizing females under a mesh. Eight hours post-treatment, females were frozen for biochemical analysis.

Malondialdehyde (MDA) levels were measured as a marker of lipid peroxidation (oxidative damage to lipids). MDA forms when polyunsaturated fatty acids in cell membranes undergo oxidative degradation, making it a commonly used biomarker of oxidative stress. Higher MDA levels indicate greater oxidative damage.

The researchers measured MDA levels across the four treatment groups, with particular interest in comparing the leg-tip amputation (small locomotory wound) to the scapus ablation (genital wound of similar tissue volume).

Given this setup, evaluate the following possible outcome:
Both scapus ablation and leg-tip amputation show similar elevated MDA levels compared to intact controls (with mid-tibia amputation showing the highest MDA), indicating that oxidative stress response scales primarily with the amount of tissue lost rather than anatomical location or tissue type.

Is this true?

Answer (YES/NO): NO